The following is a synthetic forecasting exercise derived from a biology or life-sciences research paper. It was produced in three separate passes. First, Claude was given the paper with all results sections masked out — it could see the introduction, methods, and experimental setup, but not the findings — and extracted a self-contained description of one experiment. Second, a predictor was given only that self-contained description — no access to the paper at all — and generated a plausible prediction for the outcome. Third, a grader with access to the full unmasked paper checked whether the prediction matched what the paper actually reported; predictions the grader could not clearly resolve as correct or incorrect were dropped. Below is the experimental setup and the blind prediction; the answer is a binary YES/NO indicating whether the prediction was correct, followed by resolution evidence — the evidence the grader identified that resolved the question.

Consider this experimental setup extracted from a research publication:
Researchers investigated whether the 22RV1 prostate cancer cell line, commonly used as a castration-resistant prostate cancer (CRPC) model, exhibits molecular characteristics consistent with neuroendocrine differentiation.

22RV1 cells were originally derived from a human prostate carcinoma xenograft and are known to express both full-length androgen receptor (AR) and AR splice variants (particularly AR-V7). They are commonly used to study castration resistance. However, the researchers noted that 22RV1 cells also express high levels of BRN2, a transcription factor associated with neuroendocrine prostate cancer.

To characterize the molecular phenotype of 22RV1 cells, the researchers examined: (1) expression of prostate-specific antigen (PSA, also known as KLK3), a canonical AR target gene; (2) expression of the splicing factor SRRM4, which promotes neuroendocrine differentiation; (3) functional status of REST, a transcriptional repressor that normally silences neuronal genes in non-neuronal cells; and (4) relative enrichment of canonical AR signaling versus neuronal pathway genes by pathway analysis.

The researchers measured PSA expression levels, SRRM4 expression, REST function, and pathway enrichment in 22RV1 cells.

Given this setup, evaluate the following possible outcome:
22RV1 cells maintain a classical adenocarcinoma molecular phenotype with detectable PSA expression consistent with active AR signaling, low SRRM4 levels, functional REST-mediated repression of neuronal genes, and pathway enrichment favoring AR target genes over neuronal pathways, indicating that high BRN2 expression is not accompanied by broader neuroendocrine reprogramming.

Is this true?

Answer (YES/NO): NO